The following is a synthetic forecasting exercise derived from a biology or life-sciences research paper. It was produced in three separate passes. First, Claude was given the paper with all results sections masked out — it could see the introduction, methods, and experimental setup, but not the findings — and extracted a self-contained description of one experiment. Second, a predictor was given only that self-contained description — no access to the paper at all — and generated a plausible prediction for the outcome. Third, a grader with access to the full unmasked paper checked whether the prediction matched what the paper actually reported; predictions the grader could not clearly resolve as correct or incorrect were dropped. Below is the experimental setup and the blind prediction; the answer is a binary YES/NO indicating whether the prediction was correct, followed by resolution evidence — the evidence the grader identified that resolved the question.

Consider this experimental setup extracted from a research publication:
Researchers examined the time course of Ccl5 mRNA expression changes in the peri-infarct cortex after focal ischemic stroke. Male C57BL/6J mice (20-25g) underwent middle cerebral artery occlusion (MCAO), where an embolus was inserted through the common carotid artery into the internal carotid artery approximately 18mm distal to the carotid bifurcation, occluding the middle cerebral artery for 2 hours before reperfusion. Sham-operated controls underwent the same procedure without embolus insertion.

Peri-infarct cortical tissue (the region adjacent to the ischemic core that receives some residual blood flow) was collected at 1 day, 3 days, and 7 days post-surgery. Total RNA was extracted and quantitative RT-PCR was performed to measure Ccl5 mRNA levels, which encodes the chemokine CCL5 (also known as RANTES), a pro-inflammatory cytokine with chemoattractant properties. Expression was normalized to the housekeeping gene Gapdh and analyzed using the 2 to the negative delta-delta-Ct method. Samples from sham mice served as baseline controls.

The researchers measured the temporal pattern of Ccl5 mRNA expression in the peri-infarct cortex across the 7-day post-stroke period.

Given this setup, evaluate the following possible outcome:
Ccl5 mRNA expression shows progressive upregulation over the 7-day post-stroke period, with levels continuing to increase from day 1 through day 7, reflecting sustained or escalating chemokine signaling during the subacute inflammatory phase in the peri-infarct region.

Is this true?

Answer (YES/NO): YES